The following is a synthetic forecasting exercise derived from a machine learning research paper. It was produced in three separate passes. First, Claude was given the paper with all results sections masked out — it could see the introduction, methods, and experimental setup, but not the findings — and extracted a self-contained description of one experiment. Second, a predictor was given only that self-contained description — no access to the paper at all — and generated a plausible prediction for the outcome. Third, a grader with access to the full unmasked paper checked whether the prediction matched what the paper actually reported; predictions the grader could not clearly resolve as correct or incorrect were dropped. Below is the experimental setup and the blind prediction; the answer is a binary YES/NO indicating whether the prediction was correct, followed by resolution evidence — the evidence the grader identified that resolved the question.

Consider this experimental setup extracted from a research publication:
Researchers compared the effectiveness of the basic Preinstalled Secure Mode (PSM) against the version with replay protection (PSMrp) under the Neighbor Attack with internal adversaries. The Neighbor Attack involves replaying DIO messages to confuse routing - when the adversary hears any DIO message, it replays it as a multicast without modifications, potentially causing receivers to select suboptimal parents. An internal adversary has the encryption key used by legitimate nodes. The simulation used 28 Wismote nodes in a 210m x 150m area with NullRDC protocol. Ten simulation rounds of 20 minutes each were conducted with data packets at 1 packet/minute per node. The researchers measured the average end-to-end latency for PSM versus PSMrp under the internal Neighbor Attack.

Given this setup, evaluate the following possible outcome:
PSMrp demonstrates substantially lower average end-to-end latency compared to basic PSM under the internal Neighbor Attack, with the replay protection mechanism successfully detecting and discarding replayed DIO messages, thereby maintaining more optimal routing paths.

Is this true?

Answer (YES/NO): YES